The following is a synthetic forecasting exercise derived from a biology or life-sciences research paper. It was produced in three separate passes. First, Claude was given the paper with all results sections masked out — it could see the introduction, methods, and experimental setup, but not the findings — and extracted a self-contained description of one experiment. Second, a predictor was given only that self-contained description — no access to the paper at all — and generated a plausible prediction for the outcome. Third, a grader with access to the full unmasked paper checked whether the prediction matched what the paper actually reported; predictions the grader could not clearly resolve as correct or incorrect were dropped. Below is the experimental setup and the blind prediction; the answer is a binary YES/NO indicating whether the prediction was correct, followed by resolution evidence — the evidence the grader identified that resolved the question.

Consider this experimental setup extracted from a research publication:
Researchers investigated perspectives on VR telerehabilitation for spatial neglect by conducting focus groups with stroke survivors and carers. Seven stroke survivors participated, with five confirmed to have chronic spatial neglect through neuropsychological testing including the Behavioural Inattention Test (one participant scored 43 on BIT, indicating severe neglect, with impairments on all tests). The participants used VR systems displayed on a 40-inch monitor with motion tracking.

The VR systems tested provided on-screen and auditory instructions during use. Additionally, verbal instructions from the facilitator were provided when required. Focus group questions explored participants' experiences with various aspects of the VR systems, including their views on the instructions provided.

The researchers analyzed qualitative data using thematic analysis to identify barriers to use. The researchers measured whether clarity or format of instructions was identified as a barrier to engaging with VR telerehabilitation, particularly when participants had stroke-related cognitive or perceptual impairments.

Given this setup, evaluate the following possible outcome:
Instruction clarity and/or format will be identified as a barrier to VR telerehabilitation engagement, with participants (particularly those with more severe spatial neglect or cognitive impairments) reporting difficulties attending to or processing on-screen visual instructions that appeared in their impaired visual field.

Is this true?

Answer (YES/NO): NO